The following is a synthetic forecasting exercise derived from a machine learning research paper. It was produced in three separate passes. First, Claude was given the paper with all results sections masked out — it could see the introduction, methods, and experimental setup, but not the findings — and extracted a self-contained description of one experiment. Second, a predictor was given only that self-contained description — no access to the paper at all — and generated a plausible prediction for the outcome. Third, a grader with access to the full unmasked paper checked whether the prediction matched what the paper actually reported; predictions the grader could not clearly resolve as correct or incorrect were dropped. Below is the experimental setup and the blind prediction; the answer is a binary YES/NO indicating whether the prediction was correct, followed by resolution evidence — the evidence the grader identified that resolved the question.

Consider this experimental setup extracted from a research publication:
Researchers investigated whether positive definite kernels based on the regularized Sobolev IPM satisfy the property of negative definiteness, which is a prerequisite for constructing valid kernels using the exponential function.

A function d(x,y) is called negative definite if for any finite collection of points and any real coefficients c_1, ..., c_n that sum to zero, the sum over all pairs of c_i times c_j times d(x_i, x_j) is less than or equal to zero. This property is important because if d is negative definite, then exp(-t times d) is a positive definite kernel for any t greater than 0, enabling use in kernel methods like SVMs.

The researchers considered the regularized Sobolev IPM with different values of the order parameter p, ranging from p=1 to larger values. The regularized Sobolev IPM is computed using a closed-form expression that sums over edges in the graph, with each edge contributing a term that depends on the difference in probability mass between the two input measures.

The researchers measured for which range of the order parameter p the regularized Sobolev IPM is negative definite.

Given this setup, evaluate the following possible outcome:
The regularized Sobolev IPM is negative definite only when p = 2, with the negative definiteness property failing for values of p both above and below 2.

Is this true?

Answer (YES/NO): NO